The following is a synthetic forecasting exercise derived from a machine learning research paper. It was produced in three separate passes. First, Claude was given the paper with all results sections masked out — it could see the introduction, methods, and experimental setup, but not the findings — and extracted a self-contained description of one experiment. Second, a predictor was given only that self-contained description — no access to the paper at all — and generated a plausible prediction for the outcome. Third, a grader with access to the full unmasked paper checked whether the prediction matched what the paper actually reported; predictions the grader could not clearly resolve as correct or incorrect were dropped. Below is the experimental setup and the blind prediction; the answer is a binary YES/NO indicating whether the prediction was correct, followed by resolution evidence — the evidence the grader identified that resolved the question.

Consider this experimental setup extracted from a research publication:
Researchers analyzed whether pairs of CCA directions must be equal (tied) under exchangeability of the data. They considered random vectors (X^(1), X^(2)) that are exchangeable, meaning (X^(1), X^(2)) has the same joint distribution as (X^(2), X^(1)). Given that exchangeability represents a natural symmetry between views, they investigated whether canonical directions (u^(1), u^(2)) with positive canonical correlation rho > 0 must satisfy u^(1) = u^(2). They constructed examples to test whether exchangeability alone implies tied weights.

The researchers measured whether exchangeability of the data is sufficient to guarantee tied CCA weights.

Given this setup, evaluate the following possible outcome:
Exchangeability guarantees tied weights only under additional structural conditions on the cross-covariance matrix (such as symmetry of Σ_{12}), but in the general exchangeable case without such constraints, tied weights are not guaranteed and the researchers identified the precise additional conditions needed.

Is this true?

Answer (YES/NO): NO